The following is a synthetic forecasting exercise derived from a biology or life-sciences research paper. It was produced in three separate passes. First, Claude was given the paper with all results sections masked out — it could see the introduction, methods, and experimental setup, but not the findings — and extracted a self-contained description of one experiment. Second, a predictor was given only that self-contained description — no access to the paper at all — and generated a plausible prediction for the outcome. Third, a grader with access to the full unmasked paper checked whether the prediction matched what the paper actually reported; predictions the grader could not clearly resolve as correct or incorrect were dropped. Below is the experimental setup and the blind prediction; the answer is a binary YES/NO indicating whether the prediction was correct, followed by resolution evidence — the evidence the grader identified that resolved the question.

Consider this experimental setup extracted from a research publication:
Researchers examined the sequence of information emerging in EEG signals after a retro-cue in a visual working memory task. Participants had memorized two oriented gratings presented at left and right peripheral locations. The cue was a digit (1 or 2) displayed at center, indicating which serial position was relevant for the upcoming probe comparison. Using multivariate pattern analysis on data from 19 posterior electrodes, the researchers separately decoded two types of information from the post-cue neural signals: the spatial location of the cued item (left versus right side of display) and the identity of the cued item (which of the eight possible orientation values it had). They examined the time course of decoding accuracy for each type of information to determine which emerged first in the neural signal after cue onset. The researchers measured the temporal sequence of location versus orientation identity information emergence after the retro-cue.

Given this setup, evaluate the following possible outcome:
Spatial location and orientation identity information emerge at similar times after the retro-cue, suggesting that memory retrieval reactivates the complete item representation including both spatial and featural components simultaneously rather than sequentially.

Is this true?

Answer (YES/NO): NO